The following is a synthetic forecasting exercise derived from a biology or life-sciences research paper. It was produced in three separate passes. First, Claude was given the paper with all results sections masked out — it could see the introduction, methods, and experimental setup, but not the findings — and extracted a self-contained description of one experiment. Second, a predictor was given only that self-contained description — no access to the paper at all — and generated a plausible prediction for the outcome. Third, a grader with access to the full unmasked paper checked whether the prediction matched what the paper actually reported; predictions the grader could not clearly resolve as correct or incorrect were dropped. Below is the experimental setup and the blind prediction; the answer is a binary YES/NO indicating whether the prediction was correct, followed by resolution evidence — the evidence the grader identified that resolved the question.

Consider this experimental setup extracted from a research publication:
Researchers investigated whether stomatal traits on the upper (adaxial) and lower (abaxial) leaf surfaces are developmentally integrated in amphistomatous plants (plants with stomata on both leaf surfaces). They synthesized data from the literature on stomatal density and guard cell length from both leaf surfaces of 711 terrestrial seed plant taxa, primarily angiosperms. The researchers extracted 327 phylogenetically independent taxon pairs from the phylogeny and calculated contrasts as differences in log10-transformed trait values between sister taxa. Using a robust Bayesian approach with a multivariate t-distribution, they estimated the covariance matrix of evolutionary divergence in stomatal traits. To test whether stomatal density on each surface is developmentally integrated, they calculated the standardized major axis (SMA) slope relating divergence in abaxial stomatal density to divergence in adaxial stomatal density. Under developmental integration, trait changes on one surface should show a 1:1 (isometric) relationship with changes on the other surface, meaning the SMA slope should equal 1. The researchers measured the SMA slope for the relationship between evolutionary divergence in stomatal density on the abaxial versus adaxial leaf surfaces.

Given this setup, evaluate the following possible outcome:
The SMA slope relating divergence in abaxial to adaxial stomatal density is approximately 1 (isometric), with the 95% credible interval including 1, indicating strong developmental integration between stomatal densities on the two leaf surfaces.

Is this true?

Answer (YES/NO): NO